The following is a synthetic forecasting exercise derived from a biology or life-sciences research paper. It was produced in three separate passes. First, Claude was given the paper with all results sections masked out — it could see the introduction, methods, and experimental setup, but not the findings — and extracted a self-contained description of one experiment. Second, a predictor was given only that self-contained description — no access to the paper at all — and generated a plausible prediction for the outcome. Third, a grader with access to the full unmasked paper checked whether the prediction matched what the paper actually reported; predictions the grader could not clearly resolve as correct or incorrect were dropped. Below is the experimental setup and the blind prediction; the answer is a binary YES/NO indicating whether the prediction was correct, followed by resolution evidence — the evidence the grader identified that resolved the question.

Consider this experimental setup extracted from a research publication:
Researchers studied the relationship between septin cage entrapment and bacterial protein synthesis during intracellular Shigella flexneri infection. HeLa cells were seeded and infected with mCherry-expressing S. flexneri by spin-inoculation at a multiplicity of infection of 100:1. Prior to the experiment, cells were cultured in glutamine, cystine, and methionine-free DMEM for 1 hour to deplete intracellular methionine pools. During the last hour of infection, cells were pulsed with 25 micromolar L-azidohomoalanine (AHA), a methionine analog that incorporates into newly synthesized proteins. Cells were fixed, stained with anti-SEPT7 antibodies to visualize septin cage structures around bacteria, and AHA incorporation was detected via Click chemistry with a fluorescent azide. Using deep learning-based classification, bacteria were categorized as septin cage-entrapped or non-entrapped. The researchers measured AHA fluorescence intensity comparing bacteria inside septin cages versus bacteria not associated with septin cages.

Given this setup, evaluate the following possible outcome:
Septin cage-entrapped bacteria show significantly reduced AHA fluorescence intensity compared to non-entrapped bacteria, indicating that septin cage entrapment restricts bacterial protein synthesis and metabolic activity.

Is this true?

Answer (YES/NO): NO